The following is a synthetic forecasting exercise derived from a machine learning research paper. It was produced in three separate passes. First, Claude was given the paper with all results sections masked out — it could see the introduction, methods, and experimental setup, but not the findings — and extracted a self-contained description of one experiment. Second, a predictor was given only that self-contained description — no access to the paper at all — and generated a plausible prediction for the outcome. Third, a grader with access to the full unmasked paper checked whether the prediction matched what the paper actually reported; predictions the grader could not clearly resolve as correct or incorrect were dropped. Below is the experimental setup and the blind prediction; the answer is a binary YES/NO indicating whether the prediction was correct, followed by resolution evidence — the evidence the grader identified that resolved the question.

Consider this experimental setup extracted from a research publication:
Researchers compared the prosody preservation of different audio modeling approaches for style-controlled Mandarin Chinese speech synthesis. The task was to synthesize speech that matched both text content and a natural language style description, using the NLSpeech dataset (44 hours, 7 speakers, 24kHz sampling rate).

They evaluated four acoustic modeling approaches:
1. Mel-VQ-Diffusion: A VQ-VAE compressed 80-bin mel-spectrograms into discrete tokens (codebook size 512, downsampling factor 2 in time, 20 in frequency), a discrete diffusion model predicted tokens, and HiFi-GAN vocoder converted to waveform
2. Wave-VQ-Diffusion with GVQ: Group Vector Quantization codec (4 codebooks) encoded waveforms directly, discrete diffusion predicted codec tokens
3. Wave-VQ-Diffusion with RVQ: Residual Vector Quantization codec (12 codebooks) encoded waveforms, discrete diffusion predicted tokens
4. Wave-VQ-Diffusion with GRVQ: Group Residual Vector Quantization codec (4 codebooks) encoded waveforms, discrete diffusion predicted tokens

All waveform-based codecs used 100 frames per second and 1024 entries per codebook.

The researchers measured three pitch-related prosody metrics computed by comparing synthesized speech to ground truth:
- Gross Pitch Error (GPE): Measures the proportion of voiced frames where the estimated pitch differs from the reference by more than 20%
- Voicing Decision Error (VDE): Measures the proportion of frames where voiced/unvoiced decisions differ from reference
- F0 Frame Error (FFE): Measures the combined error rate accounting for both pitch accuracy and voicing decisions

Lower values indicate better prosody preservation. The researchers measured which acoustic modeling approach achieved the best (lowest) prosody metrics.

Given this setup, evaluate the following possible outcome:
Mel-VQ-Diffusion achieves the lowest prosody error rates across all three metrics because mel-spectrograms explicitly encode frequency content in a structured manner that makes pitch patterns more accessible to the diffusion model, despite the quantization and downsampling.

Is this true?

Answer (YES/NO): NO